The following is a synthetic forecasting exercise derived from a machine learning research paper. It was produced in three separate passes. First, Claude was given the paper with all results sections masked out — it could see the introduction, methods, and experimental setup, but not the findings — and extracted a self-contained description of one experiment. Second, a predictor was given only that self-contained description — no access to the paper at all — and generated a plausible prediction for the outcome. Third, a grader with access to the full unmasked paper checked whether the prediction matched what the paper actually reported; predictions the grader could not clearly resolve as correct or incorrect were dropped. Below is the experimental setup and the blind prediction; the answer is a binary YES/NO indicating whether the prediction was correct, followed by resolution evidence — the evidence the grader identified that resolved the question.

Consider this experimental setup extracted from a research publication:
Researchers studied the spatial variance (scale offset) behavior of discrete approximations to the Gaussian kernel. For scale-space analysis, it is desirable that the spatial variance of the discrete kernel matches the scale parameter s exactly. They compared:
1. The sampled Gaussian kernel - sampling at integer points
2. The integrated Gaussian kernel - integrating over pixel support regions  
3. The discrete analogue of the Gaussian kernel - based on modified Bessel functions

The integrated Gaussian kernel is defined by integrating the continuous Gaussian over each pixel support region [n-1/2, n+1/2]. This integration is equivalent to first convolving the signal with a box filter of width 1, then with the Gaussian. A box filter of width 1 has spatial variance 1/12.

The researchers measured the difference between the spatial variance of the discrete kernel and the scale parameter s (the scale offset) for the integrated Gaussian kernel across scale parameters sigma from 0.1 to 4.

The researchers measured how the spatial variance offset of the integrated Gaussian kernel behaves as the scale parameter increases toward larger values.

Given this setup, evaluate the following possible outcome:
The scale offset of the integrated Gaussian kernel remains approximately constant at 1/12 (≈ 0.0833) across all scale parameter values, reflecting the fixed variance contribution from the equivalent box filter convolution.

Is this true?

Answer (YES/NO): NO